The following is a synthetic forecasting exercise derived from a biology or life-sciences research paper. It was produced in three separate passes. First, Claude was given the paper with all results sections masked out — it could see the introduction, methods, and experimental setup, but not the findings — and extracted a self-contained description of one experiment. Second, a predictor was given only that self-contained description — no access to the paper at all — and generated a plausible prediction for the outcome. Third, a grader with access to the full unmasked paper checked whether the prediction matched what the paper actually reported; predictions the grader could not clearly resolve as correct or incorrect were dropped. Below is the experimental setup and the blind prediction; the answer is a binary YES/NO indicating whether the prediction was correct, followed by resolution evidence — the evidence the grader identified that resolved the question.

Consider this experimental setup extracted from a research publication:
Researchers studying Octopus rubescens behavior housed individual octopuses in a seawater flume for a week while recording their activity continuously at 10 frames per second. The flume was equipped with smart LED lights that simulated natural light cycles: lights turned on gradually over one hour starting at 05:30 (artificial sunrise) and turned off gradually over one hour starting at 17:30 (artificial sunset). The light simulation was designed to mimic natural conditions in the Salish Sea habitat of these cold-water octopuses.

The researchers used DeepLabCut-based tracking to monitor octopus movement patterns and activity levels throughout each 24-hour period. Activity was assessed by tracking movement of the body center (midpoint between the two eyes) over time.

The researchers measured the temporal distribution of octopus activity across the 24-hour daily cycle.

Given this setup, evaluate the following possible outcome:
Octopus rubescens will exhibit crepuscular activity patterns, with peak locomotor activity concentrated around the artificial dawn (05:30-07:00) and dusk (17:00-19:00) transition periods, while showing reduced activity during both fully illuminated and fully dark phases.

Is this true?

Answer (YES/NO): NO